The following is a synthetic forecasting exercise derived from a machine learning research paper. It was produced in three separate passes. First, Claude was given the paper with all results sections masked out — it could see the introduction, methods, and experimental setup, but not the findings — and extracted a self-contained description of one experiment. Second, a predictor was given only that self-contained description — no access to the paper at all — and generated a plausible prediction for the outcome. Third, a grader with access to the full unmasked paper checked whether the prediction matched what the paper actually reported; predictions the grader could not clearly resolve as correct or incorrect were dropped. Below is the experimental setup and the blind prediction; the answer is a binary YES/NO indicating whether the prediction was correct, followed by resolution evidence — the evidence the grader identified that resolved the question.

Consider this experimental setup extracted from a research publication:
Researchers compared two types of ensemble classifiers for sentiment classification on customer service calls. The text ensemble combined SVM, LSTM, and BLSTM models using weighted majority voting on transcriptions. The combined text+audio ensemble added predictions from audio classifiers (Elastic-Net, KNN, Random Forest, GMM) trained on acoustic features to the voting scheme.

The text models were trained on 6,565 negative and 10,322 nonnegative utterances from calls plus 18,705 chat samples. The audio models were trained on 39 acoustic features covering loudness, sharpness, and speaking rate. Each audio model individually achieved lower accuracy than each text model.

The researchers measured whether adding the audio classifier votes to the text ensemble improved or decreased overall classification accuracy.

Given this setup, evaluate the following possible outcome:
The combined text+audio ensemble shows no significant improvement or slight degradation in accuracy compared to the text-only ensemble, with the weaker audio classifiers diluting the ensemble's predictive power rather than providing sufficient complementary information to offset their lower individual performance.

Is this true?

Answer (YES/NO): YES